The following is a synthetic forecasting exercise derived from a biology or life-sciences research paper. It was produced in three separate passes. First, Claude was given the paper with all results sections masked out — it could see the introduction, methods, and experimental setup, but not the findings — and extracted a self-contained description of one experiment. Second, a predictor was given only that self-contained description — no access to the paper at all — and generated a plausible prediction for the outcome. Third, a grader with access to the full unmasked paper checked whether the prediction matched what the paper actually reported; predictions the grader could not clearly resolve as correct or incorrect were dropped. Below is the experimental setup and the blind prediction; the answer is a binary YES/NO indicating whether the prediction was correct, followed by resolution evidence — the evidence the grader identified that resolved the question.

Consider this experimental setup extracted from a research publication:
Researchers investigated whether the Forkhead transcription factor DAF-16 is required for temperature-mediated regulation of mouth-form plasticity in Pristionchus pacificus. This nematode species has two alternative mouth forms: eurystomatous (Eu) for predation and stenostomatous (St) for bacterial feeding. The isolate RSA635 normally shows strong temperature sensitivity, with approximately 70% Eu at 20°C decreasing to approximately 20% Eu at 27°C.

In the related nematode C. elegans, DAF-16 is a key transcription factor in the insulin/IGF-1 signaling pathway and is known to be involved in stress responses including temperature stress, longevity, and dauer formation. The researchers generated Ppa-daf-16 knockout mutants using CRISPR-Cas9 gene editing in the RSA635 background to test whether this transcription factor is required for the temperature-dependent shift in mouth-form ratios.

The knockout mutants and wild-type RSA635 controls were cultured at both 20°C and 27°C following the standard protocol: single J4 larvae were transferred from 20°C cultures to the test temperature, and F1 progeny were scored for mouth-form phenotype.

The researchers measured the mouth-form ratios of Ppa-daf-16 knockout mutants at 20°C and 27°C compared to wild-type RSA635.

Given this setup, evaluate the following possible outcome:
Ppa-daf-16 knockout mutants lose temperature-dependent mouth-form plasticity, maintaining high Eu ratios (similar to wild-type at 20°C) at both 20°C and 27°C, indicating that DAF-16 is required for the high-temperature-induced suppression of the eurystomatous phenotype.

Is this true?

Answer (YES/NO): NO